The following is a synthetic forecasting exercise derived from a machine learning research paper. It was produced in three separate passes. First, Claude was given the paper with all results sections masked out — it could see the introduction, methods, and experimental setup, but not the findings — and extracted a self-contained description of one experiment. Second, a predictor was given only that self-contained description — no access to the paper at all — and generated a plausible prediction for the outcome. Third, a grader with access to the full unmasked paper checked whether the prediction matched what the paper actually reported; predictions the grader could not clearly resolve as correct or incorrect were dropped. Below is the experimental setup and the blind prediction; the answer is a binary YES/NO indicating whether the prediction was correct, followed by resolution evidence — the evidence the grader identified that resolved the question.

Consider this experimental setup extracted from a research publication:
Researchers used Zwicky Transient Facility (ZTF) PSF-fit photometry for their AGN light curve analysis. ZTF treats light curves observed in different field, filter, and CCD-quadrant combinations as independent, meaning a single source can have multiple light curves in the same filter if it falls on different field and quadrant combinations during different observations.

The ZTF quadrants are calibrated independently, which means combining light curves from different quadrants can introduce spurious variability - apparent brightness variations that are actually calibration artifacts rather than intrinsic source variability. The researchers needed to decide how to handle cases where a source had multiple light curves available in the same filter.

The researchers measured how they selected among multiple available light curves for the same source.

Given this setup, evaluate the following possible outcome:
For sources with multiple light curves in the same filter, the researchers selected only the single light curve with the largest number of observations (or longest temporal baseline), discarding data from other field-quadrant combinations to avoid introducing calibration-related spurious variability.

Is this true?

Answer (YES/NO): YES